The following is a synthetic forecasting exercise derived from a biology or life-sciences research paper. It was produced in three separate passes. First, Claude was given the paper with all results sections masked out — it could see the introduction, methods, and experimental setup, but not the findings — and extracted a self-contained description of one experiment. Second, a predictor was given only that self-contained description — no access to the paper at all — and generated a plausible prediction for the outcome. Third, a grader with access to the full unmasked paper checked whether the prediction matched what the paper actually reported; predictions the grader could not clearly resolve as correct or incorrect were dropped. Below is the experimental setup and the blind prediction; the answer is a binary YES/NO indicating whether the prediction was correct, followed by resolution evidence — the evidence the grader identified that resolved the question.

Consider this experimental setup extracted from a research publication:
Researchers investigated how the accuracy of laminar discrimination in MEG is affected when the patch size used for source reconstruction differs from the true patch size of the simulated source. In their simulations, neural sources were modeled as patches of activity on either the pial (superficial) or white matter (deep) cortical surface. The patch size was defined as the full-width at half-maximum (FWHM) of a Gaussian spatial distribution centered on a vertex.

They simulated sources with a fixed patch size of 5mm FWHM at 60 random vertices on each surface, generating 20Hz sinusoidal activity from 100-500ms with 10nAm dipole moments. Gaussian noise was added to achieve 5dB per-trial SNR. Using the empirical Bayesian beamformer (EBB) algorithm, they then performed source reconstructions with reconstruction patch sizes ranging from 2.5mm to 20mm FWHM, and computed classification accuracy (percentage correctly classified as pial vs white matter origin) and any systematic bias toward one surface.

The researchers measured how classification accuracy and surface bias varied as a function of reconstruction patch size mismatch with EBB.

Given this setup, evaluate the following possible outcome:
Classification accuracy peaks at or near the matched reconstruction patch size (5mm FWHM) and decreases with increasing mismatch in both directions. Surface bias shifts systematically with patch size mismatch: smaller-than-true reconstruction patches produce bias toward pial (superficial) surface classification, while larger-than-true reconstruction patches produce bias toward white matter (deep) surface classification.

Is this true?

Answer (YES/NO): NO